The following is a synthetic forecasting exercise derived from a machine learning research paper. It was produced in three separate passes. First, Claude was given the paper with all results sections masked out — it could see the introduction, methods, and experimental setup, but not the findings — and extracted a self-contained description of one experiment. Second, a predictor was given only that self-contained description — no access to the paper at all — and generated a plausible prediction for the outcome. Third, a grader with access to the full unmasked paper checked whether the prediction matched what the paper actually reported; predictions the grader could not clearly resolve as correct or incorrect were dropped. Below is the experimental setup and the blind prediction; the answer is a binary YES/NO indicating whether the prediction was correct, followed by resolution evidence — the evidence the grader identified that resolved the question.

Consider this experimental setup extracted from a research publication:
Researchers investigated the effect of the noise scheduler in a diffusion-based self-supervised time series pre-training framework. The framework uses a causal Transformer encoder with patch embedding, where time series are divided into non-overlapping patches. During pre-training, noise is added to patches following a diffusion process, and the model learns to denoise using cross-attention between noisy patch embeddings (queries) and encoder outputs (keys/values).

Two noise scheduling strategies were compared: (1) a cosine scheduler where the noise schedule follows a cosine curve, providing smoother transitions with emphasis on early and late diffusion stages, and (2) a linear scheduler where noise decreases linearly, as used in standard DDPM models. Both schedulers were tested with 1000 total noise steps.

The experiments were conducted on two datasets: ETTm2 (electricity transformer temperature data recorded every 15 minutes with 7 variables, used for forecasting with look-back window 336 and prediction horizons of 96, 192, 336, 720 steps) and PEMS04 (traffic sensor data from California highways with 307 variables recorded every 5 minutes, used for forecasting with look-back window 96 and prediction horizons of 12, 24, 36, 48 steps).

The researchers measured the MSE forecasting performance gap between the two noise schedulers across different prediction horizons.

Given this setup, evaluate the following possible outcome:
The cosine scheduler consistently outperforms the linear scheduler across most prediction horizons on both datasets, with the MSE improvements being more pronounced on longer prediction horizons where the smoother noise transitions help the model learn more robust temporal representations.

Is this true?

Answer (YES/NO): NO